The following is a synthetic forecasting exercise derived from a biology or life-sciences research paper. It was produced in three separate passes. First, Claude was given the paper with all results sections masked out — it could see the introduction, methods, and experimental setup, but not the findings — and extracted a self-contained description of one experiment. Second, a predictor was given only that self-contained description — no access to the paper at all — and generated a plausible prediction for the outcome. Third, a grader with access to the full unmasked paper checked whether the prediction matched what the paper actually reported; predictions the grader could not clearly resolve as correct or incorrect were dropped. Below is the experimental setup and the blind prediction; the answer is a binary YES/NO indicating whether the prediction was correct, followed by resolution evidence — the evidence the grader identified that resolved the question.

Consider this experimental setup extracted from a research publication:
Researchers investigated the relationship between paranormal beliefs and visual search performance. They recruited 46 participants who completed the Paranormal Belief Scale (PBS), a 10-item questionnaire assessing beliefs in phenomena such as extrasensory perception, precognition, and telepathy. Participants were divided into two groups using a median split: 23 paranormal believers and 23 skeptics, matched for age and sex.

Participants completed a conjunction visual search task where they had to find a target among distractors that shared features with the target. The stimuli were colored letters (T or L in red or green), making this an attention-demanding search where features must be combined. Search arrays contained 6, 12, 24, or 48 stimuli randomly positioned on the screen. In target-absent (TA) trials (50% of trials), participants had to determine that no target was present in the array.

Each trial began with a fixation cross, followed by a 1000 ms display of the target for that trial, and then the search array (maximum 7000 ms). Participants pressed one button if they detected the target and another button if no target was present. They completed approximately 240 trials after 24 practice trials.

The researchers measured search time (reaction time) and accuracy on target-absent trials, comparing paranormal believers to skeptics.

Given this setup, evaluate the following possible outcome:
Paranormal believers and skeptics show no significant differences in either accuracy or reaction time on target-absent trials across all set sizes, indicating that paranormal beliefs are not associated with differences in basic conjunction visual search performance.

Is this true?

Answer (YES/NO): NO